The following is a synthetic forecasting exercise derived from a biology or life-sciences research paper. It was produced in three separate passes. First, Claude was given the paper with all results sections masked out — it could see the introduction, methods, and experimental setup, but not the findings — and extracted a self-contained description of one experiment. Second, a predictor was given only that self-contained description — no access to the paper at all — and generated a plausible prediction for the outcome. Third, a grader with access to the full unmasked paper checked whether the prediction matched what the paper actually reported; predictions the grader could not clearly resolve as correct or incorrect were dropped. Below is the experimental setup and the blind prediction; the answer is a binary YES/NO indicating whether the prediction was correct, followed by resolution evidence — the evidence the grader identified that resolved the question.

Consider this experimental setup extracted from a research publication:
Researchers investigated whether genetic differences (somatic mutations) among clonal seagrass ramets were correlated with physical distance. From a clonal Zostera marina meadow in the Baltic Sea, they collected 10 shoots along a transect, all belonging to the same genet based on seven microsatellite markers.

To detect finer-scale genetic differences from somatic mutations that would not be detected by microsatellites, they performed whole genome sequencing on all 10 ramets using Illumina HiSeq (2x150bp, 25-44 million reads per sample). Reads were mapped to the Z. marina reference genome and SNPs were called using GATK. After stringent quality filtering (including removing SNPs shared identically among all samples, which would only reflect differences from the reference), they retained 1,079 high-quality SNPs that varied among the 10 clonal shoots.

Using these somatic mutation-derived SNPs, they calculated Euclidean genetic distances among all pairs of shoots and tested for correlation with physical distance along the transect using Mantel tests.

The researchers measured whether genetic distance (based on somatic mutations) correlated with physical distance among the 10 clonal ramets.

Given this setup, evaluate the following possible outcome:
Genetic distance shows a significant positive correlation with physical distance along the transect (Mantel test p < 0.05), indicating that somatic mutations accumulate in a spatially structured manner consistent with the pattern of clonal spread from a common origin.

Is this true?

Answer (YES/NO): NO